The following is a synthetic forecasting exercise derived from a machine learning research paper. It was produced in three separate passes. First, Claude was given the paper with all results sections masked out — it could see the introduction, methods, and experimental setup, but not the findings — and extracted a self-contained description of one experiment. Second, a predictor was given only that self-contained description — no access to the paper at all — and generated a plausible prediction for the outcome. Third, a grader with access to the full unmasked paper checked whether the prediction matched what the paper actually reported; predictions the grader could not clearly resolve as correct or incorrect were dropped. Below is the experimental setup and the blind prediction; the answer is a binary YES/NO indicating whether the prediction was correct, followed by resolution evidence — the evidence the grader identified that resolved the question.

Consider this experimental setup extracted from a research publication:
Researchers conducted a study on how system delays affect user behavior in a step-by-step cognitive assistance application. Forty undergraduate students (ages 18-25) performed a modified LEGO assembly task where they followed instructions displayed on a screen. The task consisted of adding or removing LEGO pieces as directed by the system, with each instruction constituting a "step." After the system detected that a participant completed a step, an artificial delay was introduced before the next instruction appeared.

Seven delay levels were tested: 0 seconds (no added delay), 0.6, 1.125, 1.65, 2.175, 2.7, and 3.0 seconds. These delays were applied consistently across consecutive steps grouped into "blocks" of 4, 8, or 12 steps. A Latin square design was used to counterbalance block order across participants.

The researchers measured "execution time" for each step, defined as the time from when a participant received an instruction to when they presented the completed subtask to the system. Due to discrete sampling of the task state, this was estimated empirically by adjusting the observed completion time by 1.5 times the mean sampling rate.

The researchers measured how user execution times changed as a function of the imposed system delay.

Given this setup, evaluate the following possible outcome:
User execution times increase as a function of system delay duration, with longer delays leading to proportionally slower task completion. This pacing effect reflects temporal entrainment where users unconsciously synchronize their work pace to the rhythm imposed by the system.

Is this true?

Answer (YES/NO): NO